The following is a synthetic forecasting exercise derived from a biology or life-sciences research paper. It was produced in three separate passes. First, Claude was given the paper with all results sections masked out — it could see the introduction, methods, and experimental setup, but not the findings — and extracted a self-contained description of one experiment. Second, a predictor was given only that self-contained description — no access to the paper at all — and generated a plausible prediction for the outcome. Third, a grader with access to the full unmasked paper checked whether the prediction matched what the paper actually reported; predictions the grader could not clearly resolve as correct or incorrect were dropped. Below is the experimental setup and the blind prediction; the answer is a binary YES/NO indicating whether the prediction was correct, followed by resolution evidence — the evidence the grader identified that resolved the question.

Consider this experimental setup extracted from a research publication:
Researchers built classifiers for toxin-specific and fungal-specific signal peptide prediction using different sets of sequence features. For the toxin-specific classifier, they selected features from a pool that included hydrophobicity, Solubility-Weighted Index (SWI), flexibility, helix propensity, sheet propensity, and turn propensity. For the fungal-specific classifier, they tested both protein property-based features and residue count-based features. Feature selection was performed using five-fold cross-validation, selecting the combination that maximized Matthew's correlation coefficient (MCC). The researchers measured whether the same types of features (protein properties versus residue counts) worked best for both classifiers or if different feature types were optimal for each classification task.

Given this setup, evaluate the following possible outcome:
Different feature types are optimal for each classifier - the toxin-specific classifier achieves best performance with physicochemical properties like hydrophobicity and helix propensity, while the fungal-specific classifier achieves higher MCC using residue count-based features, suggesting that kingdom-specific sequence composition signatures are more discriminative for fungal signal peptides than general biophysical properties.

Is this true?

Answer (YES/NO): NO